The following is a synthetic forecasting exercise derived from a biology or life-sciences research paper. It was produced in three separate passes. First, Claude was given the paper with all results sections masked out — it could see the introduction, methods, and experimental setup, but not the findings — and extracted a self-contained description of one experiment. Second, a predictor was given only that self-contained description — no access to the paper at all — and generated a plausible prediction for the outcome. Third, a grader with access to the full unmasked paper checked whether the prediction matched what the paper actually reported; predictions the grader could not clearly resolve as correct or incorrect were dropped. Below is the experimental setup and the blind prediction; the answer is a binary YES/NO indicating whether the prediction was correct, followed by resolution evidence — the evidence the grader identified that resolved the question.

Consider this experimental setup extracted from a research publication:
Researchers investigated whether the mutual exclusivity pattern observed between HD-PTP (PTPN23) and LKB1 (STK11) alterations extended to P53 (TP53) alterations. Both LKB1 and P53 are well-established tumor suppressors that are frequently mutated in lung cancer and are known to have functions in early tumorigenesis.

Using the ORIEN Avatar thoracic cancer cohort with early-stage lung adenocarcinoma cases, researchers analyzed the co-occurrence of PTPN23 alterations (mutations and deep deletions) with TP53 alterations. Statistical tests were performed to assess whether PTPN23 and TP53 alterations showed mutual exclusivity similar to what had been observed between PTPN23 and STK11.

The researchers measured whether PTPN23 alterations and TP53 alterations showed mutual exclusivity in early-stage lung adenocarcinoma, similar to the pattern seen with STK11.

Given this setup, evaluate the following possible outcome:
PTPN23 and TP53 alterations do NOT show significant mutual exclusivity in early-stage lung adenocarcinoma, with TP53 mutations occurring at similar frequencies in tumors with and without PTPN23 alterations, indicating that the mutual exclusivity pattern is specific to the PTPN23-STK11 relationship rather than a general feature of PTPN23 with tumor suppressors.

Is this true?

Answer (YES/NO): YES